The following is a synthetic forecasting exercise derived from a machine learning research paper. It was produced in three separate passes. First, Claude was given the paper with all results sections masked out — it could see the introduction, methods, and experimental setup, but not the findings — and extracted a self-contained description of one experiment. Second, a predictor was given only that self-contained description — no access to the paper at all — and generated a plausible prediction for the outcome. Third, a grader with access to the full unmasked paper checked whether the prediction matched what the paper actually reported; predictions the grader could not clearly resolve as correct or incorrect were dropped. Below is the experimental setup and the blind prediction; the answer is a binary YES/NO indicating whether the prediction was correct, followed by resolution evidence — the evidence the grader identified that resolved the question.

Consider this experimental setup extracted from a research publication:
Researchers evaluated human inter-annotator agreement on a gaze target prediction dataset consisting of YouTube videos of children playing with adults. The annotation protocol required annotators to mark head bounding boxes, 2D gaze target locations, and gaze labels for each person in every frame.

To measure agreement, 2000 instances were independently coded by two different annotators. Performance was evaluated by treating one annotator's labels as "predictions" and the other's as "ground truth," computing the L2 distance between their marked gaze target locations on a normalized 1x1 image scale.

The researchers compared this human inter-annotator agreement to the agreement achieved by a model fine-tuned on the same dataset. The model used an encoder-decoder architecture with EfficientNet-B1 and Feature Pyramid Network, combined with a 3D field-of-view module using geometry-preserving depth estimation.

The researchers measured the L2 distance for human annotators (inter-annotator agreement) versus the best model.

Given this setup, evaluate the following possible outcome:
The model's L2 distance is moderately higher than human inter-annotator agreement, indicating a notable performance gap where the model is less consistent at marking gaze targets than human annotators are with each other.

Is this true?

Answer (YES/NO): YES